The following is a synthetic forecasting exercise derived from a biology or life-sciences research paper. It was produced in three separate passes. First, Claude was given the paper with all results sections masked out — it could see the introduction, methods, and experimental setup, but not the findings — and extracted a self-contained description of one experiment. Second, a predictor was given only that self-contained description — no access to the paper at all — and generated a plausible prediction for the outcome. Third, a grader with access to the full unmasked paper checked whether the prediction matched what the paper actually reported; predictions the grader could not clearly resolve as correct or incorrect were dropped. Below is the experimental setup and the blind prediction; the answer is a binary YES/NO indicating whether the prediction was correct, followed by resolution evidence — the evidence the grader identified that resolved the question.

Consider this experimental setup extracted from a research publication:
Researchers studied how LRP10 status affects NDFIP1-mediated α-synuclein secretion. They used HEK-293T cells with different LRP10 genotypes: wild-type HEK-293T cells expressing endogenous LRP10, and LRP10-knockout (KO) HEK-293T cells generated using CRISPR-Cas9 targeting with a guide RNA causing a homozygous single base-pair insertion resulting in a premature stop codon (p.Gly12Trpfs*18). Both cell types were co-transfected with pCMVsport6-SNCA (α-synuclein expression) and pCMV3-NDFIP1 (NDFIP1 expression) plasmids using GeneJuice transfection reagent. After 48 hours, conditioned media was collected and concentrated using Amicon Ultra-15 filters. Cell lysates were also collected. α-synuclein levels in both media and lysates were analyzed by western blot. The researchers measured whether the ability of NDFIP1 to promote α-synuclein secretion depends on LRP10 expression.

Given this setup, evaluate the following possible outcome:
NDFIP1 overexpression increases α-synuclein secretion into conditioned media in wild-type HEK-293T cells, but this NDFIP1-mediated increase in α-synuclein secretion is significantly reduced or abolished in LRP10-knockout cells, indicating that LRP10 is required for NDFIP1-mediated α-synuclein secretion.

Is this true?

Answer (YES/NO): NO